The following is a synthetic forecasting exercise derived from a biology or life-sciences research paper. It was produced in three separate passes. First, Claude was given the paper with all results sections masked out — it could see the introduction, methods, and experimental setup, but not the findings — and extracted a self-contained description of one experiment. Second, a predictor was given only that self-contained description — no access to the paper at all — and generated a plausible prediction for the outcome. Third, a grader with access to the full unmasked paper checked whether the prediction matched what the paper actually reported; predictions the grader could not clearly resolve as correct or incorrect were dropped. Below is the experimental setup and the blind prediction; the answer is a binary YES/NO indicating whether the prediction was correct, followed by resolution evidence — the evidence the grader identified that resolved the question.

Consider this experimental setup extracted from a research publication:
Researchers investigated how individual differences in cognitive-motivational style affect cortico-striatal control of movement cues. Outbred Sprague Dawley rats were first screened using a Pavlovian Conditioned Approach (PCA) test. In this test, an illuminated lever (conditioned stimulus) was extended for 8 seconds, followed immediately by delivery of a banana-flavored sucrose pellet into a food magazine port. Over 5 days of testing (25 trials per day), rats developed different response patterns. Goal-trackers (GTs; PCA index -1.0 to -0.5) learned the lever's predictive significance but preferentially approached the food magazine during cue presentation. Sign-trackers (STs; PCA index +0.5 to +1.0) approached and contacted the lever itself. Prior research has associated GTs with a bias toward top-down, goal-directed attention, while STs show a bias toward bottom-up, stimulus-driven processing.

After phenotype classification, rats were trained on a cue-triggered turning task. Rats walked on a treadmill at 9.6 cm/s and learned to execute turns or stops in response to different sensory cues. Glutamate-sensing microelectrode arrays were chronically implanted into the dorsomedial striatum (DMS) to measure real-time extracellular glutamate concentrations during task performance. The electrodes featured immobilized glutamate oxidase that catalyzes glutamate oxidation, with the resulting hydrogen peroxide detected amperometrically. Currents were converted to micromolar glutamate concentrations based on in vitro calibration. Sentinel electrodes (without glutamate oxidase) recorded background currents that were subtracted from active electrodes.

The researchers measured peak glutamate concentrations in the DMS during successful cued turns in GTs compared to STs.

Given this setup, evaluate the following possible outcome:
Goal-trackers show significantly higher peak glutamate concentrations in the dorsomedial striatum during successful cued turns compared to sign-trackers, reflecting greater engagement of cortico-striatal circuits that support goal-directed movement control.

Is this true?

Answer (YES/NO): YES